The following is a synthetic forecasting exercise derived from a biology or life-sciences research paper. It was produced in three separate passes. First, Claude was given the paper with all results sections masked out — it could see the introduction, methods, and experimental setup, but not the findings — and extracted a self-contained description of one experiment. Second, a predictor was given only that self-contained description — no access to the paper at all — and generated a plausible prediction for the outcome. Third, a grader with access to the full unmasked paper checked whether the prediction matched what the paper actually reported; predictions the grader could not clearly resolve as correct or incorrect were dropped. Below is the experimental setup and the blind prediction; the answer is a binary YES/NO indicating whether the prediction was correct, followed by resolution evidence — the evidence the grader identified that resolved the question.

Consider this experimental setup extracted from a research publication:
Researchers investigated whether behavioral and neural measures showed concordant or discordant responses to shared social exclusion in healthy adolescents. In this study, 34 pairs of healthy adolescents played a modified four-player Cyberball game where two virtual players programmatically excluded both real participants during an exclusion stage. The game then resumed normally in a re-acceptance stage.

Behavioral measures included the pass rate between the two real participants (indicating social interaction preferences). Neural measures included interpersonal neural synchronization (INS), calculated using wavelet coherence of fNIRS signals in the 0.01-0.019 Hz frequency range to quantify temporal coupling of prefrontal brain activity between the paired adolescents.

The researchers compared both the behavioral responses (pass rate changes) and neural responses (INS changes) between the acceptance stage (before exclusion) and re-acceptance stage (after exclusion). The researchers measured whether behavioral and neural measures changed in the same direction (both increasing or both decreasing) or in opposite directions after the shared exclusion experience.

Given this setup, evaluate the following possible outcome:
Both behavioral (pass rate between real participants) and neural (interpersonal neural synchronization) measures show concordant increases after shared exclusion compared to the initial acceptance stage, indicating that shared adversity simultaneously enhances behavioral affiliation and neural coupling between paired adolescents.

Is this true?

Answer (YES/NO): NO